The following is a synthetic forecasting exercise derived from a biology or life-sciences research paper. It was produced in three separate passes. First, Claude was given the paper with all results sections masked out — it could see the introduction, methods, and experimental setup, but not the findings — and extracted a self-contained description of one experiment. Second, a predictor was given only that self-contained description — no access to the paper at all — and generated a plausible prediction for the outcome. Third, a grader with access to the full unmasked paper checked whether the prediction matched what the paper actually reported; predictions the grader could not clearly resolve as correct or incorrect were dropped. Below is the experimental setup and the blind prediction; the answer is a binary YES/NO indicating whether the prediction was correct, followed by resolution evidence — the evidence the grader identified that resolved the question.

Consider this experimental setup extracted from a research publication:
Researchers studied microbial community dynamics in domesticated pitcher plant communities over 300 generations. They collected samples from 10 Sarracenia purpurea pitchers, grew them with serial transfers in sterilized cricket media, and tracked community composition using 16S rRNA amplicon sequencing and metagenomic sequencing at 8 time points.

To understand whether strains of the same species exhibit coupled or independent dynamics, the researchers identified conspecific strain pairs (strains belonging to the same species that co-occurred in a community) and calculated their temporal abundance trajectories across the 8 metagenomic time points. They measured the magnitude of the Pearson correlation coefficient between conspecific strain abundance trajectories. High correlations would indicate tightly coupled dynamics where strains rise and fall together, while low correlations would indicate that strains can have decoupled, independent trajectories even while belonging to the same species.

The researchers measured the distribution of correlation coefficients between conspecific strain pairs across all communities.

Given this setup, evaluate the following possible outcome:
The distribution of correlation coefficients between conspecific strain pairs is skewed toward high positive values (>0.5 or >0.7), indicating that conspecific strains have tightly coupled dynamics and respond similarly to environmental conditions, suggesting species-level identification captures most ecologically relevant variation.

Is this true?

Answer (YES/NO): NO